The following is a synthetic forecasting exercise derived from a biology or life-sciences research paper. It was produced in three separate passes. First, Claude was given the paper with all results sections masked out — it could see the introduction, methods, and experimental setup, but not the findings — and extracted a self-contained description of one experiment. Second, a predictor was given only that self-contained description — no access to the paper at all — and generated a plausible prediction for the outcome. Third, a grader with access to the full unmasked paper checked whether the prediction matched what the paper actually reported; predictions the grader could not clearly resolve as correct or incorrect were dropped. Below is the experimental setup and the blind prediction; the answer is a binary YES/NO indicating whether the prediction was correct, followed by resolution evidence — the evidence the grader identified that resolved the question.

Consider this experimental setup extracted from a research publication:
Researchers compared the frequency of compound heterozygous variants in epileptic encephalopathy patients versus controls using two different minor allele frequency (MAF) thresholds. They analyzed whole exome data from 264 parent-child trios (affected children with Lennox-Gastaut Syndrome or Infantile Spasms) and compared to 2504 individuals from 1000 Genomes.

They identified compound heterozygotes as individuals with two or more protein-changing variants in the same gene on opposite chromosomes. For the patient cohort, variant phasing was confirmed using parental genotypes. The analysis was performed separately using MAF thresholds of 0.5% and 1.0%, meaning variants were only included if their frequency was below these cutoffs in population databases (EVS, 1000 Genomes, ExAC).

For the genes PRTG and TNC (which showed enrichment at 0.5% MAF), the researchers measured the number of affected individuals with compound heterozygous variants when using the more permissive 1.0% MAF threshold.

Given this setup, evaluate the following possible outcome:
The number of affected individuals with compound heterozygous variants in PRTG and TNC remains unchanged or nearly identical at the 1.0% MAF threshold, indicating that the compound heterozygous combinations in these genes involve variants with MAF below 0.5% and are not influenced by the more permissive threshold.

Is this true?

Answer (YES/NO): NO